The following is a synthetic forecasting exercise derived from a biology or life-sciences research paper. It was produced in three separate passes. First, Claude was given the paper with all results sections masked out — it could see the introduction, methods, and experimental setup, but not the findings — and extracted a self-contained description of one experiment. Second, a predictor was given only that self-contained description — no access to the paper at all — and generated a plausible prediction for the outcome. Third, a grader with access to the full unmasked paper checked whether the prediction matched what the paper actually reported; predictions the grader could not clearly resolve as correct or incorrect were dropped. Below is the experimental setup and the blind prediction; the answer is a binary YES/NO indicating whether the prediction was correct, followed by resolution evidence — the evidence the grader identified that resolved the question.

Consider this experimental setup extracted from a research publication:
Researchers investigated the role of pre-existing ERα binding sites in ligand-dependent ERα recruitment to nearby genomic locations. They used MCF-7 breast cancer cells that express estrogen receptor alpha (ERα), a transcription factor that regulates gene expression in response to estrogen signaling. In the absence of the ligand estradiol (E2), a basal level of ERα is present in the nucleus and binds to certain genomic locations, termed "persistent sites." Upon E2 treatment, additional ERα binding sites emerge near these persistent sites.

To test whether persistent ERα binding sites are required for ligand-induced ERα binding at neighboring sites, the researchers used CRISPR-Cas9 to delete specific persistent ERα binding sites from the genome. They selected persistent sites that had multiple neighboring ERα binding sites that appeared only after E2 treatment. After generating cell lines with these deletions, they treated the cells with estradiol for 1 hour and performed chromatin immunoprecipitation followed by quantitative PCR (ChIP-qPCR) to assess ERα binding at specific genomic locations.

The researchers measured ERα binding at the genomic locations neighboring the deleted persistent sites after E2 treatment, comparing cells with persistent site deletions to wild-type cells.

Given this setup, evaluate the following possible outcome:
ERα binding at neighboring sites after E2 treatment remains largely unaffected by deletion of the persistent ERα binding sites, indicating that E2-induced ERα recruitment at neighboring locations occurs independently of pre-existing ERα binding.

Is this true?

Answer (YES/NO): NO